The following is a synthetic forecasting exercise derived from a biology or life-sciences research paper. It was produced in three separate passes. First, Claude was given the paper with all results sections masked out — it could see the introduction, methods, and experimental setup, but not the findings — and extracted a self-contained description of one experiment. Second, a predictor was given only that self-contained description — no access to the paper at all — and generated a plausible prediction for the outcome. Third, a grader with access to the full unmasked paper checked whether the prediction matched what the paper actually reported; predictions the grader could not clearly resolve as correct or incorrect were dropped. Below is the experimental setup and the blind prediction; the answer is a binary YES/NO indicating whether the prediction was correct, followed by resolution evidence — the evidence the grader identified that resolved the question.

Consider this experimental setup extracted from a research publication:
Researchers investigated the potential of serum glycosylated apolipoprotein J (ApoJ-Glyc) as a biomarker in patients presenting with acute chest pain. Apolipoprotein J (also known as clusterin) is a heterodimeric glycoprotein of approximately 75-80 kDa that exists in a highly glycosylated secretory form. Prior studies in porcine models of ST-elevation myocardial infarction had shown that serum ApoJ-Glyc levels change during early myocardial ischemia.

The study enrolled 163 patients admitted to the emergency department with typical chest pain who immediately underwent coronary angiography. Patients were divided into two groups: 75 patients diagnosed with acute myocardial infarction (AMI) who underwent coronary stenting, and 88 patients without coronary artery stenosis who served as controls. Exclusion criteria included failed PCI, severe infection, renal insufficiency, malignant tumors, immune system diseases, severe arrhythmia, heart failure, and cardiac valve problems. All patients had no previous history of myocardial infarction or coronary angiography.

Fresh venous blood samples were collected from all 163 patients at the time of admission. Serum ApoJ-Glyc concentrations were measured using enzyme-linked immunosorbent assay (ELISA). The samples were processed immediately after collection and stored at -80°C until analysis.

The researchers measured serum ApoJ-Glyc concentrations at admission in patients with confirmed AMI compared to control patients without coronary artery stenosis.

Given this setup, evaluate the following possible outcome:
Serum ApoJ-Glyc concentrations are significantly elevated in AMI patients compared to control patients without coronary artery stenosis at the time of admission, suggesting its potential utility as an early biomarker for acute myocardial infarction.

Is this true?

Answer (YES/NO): NO